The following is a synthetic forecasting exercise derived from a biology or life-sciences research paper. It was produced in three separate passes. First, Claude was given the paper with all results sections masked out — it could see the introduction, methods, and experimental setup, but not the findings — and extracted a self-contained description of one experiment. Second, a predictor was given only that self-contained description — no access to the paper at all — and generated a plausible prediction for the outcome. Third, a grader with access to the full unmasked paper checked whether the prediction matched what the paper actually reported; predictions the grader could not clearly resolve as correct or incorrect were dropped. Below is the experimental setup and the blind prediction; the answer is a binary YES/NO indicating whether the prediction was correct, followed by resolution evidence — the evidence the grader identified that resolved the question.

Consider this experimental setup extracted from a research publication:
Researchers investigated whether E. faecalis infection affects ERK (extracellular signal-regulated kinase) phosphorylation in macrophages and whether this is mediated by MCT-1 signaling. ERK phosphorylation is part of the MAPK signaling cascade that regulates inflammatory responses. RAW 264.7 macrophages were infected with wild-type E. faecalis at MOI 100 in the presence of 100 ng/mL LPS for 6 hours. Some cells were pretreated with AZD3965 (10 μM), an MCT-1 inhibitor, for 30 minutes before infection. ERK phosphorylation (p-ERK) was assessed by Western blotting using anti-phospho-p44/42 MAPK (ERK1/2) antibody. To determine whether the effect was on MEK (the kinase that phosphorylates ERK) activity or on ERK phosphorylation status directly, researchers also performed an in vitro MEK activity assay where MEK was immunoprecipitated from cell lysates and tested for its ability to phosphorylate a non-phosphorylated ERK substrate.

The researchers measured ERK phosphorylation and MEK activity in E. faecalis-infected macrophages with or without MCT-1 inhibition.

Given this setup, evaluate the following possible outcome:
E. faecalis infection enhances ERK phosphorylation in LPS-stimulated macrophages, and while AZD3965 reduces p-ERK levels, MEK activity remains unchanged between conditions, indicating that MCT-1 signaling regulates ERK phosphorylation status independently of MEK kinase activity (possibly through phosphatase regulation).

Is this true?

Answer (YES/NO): NO